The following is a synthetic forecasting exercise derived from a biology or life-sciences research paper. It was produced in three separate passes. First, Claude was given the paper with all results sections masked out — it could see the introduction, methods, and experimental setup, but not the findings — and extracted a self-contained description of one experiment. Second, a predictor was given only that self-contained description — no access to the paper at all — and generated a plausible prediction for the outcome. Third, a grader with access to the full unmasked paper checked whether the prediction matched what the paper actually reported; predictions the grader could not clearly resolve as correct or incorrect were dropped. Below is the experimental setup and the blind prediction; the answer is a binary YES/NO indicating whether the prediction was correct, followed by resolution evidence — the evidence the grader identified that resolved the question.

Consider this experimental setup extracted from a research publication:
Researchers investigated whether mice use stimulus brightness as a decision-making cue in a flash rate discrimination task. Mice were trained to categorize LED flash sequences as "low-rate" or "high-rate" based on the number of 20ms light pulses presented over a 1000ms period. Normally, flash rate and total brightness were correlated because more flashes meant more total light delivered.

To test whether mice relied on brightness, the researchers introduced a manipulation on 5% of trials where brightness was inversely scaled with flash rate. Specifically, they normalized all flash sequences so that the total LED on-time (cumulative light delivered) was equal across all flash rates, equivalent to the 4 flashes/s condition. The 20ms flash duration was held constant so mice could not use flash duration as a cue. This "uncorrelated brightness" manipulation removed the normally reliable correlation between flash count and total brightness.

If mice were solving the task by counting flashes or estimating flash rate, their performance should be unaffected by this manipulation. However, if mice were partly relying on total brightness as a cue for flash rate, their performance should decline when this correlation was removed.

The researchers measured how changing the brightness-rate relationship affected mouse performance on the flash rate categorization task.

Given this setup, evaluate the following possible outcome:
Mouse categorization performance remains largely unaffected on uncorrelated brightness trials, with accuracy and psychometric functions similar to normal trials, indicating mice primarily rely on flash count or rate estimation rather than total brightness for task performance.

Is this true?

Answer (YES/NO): NO